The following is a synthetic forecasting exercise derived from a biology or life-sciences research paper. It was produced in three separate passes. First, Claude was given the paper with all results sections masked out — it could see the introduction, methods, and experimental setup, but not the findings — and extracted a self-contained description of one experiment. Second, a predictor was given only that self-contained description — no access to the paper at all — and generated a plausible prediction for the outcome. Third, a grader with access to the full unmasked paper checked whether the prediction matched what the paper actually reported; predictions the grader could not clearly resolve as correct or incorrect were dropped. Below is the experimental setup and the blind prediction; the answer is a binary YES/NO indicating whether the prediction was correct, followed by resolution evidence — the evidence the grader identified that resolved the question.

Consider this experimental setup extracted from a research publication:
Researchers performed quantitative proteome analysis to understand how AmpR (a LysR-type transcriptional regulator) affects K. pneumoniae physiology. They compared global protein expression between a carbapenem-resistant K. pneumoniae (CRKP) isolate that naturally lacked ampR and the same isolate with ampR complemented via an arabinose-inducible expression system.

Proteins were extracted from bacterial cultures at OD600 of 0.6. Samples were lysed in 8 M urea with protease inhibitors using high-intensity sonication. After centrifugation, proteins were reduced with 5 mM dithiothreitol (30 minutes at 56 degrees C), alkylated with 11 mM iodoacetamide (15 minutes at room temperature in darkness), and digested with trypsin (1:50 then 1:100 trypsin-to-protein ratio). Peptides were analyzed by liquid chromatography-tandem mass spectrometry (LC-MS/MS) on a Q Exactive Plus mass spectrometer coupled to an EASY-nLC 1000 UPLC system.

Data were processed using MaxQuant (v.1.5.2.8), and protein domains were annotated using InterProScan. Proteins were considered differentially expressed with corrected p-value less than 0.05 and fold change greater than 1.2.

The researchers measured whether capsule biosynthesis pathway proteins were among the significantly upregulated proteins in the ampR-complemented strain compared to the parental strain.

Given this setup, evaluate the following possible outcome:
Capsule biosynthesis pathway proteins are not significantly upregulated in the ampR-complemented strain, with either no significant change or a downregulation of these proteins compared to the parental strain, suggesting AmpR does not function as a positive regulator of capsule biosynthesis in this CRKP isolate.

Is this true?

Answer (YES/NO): NO